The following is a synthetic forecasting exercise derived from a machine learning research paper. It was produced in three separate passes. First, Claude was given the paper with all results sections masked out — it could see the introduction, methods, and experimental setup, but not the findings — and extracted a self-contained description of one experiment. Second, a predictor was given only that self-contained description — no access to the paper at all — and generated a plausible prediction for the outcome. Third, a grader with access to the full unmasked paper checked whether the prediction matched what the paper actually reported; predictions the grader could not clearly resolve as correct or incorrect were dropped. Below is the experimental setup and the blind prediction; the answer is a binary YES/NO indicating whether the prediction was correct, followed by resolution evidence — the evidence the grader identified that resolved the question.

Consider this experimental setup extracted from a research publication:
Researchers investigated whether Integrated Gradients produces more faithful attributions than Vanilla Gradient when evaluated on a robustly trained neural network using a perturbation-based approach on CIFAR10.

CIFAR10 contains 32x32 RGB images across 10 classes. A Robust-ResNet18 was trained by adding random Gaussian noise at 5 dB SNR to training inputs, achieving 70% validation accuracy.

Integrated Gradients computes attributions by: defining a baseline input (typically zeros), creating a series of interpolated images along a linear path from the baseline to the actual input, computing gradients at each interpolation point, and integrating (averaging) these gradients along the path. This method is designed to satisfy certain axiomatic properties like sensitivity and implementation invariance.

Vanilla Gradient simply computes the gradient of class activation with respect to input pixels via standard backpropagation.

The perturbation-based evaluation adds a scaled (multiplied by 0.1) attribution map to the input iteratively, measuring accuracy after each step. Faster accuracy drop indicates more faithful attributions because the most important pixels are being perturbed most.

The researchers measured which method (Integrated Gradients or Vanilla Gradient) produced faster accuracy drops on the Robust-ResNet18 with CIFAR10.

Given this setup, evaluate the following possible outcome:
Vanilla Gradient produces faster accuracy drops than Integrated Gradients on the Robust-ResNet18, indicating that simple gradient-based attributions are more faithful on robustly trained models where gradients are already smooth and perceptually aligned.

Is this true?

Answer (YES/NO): YES